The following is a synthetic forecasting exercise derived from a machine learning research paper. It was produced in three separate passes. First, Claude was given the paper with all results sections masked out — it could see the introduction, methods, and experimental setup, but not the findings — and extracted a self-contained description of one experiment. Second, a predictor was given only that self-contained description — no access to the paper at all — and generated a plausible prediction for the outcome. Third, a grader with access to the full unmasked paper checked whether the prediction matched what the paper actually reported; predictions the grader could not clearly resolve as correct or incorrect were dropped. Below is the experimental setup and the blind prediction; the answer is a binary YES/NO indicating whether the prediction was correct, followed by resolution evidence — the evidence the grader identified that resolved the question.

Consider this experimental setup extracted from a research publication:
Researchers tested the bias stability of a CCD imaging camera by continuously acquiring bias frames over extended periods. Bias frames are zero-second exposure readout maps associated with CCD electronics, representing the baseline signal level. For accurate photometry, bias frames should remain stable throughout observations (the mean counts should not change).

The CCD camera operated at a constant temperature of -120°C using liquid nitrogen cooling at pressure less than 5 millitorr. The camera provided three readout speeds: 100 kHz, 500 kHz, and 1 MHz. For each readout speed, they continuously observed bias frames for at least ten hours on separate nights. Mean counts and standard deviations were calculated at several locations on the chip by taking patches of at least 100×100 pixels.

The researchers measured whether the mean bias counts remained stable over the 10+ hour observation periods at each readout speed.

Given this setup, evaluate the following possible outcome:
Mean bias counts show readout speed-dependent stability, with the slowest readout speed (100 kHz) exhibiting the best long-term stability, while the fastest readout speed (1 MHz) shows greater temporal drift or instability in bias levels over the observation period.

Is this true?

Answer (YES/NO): NO